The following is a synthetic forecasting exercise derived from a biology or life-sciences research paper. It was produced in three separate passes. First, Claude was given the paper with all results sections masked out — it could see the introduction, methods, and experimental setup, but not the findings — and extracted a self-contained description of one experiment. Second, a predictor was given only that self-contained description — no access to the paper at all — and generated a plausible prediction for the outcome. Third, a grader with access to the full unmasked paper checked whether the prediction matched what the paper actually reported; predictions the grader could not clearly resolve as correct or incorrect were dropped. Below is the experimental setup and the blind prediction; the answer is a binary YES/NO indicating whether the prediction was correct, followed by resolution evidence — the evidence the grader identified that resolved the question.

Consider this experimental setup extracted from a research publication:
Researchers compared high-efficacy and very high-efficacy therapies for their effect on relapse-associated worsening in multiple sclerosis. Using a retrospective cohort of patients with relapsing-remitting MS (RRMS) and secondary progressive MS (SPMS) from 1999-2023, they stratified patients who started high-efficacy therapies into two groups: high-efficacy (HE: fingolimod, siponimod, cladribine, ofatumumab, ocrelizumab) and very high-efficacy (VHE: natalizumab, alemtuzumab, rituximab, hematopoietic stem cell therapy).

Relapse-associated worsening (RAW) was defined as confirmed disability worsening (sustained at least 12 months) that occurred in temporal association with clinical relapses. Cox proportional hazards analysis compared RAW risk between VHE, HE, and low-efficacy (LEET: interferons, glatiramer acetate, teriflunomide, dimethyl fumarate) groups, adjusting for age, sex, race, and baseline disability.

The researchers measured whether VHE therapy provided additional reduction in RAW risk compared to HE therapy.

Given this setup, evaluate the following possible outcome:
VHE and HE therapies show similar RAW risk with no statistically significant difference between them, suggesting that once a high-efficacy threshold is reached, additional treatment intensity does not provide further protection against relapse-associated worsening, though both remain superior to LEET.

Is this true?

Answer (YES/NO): NO